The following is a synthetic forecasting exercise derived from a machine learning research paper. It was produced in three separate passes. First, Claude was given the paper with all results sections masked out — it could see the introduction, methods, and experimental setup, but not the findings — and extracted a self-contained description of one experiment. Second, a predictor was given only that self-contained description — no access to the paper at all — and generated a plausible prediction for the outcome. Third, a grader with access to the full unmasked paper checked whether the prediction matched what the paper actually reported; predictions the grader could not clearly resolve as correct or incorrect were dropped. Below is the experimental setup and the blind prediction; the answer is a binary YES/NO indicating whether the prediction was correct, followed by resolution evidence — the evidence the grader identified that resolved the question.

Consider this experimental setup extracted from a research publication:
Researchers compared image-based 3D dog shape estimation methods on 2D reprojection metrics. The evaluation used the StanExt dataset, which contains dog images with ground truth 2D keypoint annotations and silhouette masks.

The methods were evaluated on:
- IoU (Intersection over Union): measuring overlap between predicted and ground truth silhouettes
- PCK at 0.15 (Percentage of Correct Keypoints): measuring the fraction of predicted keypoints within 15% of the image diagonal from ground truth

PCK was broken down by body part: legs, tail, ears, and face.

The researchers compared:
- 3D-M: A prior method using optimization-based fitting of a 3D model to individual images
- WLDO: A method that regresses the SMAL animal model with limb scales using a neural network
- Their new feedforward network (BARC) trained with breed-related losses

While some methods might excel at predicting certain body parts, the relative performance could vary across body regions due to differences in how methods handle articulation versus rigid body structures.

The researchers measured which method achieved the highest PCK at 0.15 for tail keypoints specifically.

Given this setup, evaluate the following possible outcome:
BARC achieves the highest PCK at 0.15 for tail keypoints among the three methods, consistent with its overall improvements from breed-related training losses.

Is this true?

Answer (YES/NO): NO